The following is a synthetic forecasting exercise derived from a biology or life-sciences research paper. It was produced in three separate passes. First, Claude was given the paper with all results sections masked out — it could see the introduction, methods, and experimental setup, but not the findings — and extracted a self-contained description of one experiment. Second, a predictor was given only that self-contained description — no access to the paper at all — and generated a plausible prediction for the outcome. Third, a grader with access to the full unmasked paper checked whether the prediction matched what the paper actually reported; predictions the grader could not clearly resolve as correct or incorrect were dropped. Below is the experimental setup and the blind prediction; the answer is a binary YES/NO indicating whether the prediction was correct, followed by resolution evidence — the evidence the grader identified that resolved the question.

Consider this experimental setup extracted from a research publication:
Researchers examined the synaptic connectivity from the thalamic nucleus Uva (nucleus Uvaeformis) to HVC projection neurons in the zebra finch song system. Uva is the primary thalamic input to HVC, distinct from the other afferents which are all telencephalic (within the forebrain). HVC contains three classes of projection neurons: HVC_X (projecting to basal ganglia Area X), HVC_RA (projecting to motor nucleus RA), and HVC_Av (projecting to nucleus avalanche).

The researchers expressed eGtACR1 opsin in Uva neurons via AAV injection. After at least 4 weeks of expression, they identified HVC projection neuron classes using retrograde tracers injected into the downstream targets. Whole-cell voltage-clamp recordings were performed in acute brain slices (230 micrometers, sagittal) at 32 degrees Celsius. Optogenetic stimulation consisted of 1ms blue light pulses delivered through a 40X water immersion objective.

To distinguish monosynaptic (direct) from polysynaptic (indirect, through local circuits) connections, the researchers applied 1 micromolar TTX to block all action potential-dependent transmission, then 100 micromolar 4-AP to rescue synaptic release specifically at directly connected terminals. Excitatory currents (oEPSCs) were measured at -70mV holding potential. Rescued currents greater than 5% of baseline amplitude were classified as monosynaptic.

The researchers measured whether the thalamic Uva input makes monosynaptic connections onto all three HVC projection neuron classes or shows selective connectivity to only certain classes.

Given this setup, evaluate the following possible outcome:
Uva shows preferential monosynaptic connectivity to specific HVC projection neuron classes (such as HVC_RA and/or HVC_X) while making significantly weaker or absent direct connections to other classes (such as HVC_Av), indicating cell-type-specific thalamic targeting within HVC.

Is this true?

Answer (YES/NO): NO